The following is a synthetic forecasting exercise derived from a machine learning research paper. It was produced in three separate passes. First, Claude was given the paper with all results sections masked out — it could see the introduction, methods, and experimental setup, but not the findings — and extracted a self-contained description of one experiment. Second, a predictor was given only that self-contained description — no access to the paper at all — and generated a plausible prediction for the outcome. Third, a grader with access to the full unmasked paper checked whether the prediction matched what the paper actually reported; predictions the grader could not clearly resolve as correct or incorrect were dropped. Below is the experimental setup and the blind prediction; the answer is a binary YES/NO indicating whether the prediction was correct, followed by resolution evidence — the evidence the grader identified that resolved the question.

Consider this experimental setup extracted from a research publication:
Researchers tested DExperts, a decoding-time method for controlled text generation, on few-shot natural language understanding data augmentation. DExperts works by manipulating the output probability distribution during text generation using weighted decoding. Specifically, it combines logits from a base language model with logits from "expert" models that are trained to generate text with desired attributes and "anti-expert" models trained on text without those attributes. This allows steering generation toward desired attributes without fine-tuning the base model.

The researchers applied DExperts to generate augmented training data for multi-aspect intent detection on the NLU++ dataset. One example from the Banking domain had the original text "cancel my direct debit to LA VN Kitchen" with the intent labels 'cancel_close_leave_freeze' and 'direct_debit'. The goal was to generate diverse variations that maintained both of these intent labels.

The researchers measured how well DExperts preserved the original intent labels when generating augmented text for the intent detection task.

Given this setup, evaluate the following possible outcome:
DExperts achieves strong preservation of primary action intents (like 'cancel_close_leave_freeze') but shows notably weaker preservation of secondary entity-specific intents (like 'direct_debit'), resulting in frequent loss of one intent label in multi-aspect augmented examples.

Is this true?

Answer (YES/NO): NO